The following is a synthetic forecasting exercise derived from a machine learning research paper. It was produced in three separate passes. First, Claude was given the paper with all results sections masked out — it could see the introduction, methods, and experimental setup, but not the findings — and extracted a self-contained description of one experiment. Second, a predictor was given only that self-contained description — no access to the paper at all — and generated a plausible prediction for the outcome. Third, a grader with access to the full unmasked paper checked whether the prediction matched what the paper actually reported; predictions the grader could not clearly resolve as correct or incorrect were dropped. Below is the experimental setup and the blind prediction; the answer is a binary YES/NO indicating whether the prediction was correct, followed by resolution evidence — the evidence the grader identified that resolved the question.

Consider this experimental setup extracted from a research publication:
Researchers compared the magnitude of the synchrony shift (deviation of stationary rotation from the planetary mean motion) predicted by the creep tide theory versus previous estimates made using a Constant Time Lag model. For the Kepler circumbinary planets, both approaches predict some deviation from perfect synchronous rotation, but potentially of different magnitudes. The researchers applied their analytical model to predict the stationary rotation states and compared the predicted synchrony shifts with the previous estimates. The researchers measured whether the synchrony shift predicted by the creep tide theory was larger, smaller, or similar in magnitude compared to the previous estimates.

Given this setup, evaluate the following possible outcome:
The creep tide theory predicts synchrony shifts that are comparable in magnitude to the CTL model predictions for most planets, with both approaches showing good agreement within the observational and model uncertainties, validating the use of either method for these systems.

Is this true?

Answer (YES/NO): NO